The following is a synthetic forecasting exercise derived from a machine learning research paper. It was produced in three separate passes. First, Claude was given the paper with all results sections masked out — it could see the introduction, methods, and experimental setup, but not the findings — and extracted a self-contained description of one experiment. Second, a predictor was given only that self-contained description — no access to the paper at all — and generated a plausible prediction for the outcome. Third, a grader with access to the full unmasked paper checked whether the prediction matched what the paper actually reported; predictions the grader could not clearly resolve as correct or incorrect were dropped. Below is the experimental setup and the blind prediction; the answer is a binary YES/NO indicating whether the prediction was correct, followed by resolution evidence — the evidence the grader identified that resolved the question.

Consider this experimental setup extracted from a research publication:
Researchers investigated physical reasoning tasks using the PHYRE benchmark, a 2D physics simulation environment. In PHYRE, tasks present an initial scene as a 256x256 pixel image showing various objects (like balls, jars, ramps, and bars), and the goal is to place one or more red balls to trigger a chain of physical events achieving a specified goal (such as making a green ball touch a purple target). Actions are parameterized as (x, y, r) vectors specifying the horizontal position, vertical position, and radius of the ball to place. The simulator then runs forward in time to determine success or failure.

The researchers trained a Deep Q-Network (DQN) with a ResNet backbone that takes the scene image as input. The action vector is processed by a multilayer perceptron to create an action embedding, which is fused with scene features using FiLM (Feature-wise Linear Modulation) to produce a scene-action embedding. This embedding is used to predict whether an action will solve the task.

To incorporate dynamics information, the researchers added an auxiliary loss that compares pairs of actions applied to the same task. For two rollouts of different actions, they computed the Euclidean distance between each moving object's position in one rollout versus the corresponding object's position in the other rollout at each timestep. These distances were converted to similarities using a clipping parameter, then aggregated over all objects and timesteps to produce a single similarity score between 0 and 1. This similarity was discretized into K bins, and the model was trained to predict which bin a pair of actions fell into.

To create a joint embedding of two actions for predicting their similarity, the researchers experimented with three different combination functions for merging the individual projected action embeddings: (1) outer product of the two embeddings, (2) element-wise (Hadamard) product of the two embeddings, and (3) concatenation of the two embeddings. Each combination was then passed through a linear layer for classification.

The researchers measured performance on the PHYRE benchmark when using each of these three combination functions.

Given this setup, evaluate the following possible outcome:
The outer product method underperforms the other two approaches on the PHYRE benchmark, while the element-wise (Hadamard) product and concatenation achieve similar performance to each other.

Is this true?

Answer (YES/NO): NO